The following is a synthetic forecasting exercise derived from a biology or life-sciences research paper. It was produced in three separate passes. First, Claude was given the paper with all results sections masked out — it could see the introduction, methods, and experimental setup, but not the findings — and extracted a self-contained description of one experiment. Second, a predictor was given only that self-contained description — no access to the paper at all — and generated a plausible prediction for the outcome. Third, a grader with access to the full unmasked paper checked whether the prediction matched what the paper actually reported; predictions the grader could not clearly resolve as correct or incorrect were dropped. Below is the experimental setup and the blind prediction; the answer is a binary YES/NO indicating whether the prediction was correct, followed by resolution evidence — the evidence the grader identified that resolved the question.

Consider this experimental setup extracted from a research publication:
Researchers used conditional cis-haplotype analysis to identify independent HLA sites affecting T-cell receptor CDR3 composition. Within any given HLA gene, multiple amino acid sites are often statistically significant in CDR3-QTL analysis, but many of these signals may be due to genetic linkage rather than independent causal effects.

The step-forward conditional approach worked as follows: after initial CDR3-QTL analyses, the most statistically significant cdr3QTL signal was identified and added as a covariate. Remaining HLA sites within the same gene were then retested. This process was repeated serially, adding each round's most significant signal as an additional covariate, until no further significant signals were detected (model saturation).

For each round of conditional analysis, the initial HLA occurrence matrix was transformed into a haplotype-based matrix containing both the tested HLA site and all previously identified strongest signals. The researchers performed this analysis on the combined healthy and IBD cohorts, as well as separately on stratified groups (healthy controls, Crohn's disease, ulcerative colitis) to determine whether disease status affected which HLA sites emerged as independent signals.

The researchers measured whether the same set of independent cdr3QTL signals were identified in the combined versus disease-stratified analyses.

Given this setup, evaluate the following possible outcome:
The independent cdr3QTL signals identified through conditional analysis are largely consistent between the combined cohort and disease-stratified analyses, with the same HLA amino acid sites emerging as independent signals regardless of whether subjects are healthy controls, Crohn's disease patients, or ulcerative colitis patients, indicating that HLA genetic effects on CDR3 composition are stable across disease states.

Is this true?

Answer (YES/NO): NO